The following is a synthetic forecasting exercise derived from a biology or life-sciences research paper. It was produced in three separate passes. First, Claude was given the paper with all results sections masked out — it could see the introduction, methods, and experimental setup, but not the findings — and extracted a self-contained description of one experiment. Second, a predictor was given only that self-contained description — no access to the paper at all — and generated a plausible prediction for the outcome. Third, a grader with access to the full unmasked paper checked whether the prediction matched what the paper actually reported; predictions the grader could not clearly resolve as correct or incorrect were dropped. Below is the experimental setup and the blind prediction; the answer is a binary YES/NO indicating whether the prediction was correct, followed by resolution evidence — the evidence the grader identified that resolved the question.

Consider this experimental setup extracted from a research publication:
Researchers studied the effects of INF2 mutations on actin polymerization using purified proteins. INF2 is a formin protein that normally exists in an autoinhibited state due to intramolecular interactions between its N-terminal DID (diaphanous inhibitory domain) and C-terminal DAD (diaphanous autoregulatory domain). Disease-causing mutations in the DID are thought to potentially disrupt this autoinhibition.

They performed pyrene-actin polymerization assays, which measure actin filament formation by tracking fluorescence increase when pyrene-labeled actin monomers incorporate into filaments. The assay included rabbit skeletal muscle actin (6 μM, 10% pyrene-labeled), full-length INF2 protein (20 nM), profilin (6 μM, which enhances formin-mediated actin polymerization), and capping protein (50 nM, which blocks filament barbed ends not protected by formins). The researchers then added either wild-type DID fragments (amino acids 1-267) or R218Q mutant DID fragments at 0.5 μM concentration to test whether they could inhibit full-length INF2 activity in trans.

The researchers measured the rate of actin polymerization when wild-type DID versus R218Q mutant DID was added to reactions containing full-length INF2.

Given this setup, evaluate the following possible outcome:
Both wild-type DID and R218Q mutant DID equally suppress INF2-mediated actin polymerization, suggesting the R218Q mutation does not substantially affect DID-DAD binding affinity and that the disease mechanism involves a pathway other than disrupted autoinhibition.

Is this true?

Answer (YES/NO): NO